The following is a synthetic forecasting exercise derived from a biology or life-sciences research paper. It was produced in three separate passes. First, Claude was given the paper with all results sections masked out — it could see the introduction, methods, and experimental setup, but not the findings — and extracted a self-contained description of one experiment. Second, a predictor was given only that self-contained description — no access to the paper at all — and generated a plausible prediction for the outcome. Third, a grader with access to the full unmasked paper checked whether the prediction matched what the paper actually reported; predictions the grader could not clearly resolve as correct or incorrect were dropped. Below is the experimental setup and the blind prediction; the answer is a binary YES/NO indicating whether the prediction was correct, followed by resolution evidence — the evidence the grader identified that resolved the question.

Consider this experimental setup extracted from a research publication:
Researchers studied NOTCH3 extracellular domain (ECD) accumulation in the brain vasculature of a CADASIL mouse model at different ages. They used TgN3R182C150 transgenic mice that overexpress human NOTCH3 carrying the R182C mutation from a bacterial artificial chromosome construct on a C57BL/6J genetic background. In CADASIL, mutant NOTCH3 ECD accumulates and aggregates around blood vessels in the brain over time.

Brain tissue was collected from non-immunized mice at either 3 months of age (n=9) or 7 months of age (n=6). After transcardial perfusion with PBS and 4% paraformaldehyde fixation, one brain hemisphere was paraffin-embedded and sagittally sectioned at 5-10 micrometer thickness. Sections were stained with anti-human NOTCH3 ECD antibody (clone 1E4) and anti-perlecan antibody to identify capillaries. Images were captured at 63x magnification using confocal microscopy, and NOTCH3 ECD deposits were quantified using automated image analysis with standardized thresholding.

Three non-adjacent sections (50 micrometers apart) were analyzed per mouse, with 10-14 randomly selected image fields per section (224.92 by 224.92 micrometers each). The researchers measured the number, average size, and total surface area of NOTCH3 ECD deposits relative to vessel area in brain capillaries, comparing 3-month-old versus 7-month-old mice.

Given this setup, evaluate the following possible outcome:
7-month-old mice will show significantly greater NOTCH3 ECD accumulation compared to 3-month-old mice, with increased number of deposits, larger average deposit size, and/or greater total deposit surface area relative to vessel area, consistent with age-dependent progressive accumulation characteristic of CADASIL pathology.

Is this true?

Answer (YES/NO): YES